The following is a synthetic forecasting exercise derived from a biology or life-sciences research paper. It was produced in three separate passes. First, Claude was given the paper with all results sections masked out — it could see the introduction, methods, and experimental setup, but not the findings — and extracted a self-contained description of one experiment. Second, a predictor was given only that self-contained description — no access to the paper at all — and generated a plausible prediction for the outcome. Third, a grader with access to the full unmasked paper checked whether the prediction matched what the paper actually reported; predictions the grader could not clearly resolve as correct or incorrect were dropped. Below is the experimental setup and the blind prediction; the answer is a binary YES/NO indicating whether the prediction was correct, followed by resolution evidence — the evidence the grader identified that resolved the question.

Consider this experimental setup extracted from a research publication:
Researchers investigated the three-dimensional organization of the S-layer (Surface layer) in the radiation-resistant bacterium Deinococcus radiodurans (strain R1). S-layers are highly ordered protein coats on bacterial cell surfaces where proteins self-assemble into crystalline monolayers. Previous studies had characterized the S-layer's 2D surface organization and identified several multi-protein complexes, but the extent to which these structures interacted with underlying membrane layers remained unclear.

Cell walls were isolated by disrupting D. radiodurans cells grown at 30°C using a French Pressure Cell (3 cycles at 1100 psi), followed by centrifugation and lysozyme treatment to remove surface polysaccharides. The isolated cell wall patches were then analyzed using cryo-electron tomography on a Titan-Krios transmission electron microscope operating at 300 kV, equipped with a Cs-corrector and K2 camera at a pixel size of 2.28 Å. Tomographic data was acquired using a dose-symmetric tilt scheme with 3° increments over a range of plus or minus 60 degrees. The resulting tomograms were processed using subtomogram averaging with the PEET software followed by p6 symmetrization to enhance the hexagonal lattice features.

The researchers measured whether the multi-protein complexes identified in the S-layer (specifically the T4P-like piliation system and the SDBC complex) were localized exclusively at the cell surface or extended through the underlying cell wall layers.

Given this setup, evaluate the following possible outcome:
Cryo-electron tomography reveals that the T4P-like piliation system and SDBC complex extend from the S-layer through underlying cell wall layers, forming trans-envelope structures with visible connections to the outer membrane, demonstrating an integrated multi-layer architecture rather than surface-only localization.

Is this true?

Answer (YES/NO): YES